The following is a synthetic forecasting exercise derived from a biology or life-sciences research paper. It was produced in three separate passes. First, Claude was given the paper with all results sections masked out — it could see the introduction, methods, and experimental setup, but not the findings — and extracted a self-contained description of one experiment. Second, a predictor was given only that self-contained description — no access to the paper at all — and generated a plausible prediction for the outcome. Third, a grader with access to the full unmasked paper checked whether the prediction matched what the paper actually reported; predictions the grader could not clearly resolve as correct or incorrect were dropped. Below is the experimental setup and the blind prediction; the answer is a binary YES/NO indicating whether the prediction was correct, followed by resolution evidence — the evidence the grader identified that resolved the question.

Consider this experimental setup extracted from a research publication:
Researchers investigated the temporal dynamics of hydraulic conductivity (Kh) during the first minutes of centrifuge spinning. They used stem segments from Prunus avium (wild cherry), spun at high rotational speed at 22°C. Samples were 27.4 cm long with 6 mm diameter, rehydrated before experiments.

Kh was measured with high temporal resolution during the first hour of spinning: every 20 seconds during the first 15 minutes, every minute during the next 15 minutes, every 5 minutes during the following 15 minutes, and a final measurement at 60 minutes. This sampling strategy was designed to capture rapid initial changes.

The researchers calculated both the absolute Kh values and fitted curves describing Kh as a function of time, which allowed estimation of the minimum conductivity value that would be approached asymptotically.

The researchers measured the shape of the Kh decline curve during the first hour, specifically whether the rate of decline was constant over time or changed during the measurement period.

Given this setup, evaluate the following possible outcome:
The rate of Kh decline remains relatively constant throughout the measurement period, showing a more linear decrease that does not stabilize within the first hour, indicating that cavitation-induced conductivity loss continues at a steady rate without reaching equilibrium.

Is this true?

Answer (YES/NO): NO